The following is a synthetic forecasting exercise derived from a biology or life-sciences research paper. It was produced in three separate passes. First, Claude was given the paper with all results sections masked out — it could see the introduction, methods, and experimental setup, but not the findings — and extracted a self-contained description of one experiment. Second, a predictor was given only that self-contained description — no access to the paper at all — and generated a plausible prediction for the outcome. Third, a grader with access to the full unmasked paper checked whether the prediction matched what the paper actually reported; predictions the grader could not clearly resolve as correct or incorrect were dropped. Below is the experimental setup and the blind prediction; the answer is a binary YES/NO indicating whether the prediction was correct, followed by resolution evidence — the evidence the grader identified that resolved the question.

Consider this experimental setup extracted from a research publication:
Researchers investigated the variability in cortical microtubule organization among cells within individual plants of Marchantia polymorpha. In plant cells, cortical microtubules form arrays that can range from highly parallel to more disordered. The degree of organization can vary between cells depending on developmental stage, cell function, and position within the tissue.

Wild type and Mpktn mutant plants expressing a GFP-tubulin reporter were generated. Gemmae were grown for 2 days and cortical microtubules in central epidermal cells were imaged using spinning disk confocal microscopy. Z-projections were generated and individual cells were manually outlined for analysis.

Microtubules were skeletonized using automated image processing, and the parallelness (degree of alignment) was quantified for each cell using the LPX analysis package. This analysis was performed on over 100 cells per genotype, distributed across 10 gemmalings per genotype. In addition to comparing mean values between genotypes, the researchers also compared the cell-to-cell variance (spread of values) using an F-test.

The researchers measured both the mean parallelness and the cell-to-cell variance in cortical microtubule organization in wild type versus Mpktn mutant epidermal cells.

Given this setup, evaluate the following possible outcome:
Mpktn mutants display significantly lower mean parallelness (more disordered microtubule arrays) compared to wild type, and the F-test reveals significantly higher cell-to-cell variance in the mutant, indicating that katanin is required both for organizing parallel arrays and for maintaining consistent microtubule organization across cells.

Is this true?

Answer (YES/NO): YES